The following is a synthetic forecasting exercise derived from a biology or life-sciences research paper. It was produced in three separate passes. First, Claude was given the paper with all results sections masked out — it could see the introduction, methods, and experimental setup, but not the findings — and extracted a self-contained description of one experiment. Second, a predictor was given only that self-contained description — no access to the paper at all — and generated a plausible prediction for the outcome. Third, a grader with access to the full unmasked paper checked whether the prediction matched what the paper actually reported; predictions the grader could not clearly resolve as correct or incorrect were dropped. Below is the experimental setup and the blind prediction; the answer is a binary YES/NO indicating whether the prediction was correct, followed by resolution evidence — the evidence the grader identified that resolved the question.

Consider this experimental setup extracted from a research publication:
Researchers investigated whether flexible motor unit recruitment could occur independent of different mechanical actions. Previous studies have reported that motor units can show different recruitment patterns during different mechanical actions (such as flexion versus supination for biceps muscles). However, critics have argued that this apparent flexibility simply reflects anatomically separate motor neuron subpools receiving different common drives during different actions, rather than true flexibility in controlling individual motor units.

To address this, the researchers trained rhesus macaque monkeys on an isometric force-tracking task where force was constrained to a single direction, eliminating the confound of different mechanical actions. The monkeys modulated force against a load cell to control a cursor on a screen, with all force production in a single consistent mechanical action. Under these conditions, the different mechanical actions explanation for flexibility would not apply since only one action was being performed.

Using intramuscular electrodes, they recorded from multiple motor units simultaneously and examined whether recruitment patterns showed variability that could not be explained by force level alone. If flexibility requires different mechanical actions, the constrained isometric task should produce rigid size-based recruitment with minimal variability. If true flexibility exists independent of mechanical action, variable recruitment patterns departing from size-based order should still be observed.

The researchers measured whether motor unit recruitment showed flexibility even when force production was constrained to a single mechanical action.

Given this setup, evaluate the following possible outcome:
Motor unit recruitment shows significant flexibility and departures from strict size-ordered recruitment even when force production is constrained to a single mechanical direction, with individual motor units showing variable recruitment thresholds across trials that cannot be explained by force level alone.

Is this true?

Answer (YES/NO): YES